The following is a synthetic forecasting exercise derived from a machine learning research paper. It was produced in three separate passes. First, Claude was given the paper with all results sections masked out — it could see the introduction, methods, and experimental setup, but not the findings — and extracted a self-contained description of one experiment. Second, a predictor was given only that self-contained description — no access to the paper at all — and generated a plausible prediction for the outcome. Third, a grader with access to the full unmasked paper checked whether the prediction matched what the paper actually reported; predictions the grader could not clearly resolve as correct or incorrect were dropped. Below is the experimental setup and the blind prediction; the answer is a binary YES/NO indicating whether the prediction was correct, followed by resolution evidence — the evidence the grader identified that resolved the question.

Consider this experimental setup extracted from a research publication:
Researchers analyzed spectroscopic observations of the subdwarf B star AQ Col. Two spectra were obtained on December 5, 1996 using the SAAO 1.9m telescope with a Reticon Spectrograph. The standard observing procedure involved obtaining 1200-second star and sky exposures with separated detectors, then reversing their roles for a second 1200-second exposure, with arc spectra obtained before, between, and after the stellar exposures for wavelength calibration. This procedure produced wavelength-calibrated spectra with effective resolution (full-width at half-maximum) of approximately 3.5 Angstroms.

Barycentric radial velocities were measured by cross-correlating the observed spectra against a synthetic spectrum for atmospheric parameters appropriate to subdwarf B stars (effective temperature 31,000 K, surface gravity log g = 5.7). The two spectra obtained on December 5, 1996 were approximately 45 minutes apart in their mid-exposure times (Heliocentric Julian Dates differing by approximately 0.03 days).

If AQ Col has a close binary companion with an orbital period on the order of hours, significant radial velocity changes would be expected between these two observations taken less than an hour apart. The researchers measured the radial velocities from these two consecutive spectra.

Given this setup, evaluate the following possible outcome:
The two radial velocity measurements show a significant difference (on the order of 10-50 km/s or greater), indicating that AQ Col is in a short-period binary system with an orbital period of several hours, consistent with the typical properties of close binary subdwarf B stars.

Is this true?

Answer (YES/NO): YES